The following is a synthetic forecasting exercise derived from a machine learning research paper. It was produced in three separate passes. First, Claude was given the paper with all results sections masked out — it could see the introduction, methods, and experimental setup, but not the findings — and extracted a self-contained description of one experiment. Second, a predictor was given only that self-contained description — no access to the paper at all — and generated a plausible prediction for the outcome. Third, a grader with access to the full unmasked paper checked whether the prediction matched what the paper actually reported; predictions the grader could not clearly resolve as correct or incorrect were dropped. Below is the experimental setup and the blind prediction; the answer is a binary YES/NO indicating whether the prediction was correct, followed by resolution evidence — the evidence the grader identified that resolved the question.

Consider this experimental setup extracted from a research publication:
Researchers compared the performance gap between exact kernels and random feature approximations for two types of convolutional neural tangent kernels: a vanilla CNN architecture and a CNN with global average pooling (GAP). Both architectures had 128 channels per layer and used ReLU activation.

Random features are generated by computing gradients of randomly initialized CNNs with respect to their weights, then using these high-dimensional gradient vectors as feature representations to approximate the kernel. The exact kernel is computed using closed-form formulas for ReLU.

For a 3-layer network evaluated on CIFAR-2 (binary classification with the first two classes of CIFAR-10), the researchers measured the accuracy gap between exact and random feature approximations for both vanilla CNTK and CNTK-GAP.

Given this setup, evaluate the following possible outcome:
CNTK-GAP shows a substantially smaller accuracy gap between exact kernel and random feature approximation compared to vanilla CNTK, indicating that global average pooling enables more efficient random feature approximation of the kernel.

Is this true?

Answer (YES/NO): NO